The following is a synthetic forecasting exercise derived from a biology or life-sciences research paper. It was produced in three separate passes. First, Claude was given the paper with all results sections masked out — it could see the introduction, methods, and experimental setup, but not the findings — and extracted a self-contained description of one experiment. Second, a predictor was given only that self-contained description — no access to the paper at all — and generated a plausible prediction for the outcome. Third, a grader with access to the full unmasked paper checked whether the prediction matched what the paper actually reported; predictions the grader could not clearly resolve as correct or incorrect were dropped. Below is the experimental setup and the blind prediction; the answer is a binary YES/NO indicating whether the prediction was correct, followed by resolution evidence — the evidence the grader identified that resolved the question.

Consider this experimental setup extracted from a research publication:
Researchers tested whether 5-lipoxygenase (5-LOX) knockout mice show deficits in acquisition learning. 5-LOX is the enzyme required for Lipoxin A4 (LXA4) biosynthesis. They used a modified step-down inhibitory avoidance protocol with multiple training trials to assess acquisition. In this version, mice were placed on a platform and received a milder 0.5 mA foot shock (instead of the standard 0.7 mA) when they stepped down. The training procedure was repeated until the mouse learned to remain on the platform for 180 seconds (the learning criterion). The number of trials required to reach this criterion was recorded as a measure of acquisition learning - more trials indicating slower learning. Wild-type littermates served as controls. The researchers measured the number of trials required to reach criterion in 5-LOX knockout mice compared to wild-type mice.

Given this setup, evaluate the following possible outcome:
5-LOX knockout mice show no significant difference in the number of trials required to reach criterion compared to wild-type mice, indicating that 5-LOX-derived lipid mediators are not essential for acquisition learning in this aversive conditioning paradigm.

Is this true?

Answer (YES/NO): NO